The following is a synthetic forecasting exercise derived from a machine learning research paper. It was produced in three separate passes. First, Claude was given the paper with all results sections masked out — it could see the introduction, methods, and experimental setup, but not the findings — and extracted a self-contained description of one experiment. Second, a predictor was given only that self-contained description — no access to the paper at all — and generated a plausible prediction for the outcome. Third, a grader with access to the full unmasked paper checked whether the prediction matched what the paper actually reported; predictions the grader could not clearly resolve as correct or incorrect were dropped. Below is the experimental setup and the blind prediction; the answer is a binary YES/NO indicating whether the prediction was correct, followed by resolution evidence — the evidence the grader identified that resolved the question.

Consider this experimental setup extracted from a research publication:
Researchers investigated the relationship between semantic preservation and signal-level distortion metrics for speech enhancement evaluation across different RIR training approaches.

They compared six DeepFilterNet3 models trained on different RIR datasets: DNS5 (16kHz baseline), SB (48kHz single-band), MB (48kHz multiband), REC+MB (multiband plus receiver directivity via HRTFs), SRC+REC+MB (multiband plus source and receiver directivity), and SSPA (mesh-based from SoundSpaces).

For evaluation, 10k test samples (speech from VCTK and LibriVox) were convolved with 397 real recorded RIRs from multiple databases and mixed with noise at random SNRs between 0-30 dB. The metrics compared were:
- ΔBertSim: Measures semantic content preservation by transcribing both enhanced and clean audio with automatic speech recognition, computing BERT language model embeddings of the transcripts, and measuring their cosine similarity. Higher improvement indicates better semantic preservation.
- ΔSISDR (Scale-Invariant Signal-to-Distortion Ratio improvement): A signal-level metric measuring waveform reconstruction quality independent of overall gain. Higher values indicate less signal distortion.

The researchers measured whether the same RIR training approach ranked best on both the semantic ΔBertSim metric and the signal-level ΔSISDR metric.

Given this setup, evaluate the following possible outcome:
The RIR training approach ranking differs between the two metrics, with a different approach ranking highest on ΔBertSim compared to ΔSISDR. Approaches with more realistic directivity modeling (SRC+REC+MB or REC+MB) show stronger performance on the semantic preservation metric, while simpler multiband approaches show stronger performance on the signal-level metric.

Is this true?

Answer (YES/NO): NO